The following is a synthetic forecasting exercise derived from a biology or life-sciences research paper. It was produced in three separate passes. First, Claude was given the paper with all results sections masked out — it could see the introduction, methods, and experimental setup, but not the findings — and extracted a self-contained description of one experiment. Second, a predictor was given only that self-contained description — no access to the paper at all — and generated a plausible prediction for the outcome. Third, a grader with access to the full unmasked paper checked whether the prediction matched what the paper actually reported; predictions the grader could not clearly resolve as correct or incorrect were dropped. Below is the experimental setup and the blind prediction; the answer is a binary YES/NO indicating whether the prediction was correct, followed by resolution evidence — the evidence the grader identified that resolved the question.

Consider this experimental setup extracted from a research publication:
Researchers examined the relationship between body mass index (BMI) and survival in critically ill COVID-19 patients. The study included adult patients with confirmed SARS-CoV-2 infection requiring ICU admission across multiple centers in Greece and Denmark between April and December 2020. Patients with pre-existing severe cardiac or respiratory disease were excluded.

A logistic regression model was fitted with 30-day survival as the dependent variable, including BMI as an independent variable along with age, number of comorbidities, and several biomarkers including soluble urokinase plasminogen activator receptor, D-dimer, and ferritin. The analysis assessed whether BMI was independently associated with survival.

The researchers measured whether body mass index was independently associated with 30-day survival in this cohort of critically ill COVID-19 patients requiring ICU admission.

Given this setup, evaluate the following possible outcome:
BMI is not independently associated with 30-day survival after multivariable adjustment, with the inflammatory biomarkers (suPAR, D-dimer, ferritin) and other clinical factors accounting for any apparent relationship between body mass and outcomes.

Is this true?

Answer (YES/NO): YES